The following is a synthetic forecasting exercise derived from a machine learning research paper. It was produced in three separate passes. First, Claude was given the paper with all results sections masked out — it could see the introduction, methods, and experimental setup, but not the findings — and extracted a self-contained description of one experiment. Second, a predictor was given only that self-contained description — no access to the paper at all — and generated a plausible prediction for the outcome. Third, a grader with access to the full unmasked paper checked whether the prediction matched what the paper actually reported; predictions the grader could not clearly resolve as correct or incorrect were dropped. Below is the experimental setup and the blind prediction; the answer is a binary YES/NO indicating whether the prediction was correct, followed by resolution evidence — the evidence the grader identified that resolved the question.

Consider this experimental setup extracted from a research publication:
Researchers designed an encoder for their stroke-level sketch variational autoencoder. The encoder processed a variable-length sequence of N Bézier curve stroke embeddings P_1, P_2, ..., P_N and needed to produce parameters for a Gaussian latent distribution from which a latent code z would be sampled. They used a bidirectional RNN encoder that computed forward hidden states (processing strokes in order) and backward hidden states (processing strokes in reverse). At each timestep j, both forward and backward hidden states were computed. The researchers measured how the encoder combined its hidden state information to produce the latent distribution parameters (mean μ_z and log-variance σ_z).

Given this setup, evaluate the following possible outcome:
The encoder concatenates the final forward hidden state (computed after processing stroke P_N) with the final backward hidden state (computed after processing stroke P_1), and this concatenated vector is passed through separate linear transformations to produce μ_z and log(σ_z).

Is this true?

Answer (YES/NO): NO